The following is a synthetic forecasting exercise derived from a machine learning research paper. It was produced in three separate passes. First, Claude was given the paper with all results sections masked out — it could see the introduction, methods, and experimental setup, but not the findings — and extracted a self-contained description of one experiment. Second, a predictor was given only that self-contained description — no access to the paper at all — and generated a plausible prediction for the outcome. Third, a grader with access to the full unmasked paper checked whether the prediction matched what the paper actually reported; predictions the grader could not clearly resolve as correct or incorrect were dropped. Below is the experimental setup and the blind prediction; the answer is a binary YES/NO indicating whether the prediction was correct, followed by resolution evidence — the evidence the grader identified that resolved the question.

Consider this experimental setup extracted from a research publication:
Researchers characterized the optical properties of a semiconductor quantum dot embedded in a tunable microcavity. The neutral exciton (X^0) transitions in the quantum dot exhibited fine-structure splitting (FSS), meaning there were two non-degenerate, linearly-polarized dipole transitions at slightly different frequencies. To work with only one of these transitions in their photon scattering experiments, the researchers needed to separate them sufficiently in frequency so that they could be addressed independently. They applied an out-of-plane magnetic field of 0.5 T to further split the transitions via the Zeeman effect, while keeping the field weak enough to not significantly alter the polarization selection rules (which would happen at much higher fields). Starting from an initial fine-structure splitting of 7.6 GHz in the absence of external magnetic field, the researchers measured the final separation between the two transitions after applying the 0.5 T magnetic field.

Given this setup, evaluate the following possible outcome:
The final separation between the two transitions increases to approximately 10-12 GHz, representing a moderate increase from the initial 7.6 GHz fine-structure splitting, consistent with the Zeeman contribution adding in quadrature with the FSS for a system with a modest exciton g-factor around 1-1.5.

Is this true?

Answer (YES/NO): YES